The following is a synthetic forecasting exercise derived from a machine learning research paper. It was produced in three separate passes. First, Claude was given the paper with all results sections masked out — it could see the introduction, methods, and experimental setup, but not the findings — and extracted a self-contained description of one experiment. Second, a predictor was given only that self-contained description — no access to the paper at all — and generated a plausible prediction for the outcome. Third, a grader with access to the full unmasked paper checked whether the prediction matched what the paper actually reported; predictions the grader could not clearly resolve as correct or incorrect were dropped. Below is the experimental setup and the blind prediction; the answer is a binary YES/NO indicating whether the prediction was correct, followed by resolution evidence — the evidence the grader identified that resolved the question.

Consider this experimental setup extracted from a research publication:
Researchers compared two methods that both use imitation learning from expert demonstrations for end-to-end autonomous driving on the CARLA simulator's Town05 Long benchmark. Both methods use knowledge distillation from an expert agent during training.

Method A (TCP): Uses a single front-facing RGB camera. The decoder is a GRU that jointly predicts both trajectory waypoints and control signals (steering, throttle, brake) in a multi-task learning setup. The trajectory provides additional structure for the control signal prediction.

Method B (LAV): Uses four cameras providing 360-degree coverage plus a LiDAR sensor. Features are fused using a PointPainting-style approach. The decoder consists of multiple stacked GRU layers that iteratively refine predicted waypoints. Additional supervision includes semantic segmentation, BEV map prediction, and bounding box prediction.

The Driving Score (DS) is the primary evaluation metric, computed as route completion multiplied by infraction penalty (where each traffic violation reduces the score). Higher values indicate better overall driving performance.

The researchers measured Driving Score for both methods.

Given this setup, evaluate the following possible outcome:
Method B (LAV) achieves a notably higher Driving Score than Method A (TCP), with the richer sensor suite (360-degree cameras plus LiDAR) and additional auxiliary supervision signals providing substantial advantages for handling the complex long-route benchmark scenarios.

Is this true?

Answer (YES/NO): NO